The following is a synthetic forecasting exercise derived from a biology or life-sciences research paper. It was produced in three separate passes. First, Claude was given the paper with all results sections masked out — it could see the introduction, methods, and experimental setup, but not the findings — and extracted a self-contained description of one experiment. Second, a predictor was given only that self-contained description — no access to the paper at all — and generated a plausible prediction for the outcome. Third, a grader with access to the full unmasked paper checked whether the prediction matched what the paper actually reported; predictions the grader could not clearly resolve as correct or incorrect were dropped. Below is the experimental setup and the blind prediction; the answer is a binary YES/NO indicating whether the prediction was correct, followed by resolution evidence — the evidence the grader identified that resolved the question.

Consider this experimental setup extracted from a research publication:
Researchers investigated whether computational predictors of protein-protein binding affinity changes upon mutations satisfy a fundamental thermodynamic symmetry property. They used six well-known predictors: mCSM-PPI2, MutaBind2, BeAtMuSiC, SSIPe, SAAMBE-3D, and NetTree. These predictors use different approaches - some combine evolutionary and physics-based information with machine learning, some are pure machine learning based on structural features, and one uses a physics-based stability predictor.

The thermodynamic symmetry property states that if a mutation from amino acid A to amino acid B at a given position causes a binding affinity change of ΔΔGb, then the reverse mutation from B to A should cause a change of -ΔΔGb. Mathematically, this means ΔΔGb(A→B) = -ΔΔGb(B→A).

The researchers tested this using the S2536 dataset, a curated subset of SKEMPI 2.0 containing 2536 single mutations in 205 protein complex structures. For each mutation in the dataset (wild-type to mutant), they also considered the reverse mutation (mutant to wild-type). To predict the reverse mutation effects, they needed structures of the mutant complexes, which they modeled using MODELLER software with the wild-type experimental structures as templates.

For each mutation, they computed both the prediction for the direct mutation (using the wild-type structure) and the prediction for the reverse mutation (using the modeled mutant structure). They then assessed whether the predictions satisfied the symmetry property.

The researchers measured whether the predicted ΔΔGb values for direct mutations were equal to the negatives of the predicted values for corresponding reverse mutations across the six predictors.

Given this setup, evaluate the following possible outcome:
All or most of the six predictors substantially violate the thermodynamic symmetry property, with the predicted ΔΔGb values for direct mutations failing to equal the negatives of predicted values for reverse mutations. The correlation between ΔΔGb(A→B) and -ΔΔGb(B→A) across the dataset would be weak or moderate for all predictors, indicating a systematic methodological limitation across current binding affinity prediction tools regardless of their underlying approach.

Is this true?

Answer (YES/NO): NO